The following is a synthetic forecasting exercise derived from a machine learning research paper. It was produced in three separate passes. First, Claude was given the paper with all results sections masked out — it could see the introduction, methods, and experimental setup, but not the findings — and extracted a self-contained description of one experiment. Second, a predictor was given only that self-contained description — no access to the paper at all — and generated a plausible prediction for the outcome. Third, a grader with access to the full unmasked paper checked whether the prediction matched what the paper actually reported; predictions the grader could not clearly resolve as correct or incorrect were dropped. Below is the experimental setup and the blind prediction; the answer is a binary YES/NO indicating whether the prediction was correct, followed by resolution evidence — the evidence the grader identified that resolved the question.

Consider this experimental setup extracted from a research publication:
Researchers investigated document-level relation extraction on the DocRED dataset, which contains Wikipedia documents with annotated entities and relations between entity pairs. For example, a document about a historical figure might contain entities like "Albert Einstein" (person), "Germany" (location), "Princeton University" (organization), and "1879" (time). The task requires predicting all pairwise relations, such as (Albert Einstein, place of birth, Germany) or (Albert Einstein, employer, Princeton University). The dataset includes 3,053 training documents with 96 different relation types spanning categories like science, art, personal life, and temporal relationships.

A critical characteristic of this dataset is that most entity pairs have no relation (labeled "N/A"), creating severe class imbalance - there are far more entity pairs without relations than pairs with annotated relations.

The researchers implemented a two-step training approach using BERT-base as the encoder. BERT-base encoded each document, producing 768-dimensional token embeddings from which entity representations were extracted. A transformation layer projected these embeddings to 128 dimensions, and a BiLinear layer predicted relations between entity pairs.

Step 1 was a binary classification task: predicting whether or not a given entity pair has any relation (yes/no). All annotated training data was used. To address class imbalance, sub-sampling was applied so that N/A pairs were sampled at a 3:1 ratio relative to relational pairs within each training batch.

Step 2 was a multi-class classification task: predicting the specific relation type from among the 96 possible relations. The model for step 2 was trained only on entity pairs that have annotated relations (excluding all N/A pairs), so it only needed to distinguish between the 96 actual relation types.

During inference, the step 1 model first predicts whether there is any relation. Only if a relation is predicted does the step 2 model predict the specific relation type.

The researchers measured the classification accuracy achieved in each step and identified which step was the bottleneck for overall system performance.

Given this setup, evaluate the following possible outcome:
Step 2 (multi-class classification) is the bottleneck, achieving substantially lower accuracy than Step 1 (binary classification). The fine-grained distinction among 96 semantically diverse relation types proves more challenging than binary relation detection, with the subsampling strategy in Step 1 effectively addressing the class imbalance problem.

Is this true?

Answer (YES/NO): NO